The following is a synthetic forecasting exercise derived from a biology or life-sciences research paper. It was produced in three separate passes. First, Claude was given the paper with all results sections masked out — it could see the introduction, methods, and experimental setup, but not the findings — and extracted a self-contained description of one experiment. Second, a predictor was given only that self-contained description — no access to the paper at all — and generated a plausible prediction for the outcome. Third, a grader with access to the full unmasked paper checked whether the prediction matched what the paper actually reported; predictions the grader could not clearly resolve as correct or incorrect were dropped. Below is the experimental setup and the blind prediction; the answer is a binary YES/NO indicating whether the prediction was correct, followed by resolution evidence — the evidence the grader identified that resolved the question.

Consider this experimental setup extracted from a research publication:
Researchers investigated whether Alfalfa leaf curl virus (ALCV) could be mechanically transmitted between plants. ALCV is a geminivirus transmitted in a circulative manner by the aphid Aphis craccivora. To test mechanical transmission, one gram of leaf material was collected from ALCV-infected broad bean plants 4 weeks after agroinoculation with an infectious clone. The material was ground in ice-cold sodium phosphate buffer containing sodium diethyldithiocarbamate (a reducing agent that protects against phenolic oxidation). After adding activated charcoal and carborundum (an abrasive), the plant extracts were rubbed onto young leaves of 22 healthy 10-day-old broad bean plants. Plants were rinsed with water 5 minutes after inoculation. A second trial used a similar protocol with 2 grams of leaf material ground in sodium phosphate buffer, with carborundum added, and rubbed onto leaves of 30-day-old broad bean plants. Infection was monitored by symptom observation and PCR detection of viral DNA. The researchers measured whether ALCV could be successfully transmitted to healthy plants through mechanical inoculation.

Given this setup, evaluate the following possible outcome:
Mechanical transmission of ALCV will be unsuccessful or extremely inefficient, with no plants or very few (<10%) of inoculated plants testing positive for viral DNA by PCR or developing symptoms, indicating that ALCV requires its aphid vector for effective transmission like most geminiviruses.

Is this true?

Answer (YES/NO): YES